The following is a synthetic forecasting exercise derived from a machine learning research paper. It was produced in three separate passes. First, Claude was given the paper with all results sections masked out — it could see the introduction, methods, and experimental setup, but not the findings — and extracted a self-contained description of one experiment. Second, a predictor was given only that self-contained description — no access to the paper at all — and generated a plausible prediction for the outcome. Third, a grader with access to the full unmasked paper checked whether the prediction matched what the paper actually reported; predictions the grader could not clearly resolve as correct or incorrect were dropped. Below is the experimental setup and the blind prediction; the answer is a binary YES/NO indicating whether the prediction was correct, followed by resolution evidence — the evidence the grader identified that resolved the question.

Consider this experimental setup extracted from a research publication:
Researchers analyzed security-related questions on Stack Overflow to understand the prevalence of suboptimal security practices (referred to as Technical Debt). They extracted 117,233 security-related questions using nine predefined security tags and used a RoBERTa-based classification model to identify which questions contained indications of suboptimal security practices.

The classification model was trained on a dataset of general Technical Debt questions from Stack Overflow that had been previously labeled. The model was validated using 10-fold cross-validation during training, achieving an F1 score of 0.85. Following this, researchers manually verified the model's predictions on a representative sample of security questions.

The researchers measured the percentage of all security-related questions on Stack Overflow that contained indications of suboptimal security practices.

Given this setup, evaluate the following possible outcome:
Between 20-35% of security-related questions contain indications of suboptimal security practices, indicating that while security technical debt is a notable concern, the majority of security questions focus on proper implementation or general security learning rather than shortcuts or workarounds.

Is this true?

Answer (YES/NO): NO